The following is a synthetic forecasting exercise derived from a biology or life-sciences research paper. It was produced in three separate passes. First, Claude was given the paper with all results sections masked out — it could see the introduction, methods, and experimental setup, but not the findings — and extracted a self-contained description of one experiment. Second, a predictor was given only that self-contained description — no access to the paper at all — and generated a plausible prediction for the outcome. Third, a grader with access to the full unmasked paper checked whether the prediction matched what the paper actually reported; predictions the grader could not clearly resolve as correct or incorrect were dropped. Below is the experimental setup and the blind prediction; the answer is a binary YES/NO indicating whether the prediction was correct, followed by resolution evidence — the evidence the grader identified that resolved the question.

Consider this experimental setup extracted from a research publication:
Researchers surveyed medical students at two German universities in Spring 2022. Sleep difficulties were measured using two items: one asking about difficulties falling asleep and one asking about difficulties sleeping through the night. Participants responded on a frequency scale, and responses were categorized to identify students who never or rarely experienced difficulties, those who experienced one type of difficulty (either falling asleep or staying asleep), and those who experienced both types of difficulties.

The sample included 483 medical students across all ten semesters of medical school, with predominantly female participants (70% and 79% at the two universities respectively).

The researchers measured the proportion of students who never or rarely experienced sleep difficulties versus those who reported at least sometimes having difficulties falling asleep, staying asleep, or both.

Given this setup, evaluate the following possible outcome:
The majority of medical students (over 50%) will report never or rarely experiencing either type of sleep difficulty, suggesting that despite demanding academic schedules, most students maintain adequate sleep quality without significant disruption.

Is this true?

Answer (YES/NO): NO